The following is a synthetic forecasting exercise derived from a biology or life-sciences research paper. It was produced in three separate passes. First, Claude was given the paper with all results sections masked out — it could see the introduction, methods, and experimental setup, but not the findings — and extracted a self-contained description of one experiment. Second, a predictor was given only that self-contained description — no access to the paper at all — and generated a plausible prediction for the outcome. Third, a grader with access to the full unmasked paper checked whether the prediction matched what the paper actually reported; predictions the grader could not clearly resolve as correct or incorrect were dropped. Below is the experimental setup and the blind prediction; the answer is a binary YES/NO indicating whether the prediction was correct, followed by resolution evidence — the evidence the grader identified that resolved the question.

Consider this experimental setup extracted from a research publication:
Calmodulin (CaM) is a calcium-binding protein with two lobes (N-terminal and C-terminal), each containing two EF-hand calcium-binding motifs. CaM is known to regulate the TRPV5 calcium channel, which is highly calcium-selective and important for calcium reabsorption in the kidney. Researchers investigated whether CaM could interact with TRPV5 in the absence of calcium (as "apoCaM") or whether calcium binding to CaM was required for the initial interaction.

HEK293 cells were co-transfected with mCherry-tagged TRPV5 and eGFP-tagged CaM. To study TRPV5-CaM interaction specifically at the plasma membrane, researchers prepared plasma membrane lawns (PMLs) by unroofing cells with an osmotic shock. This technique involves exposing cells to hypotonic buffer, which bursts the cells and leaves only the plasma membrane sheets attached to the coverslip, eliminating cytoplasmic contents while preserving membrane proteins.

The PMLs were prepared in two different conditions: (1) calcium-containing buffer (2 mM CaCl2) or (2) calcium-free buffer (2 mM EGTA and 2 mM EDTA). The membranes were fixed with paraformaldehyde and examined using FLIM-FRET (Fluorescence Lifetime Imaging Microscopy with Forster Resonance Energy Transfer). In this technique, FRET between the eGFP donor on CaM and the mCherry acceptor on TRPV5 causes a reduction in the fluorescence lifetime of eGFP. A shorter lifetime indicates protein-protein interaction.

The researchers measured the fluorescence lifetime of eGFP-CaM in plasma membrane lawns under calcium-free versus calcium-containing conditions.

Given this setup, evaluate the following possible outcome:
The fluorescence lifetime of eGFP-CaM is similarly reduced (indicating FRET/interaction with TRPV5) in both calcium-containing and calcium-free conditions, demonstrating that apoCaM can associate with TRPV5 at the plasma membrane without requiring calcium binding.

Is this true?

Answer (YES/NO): NO